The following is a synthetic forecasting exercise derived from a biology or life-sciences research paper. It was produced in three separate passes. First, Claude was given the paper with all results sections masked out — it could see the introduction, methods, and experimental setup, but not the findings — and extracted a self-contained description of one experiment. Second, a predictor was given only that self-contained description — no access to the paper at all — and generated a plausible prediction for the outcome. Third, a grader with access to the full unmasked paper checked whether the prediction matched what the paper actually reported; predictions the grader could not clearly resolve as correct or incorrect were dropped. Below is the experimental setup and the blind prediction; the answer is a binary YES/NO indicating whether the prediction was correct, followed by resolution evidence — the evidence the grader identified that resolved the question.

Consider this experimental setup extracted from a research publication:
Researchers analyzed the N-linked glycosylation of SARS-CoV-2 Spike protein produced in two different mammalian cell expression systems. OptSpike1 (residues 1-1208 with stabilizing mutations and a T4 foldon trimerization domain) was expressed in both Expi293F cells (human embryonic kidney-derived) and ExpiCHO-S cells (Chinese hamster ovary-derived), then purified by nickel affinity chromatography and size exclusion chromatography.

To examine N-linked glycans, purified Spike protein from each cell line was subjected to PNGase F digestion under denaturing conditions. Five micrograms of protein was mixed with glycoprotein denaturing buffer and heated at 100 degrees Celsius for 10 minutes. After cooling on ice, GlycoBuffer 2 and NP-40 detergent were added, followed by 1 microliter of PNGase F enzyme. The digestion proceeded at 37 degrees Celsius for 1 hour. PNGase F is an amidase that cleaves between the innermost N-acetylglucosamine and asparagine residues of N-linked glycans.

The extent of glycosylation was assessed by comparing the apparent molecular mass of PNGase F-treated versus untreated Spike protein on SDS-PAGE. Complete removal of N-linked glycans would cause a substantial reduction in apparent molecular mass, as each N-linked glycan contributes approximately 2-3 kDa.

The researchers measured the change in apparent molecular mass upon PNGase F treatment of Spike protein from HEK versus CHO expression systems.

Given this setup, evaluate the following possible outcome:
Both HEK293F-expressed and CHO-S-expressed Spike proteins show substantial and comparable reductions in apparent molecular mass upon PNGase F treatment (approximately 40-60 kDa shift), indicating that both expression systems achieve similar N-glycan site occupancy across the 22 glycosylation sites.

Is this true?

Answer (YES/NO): NO